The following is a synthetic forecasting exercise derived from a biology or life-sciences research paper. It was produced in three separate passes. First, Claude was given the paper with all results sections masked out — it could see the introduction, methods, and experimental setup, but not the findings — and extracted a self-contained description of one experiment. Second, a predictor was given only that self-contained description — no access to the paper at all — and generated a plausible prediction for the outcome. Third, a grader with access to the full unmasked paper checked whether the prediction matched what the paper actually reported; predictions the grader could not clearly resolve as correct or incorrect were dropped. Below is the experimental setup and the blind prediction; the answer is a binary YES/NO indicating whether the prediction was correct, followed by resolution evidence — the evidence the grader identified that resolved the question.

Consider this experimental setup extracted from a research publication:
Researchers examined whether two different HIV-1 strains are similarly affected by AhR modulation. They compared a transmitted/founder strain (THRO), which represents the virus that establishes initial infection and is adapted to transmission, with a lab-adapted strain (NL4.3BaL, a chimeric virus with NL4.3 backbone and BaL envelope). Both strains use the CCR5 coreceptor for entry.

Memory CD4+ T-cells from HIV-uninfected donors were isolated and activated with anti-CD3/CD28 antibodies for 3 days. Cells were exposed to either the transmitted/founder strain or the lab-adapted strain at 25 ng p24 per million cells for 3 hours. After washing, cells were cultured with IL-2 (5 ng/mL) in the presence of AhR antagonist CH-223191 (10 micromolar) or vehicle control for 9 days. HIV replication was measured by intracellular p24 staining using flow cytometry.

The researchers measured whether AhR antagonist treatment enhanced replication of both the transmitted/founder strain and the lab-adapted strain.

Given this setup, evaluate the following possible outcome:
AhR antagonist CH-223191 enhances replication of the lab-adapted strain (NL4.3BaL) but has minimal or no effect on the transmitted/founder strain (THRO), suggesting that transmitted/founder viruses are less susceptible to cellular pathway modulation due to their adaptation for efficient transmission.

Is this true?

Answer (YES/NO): NO